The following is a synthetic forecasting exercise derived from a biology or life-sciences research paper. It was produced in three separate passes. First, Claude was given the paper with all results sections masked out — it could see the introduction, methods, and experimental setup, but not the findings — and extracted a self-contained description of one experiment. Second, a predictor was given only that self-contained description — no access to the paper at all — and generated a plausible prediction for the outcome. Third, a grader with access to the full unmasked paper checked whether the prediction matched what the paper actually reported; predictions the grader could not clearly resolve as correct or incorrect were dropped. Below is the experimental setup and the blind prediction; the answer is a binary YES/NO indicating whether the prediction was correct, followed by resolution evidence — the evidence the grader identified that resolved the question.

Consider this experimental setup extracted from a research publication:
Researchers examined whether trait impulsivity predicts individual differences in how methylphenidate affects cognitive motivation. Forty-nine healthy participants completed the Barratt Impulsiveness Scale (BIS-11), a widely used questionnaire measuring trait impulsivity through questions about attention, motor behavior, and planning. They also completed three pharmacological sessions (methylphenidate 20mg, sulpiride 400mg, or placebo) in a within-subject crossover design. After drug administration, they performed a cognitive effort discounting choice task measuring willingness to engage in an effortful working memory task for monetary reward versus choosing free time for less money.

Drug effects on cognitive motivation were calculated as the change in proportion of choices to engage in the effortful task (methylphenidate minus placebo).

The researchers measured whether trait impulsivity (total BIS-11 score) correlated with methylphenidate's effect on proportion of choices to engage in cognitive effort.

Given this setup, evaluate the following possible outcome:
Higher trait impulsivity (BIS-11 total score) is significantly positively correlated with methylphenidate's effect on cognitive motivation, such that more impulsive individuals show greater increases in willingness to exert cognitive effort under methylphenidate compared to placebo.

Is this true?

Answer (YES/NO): YES